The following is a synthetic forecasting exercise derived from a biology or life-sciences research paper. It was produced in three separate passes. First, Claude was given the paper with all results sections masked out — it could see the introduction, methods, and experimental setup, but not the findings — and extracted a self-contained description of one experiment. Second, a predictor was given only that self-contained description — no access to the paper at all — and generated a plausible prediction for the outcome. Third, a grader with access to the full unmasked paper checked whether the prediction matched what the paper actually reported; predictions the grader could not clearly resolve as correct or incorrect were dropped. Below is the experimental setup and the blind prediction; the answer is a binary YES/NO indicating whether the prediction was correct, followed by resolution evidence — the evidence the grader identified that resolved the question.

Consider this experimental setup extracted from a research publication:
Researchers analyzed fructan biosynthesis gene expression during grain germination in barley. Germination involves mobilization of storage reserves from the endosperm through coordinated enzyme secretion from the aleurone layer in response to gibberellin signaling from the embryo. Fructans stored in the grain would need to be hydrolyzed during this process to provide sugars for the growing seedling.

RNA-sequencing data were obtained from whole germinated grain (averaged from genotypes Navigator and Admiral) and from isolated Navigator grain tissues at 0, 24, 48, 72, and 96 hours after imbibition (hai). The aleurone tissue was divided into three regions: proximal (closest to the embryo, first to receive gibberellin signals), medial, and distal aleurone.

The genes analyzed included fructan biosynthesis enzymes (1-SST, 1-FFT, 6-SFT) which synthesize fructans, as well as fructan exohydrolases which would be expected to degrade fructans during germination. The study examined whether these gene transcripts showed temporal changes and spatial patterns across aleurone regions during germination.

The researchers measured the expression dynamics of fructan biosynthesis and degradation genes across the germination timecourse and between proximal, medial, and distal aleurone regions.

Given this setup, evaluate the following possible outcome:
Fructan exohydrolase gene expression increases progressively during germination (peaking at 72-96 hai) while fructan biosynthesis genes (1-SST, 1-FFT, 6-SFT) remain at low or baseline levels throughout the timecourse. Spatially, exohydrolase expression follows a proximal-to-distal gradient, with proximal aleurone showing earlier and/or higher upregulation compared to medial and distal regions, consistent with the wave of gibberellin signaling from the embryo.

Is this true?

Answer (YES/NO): NO